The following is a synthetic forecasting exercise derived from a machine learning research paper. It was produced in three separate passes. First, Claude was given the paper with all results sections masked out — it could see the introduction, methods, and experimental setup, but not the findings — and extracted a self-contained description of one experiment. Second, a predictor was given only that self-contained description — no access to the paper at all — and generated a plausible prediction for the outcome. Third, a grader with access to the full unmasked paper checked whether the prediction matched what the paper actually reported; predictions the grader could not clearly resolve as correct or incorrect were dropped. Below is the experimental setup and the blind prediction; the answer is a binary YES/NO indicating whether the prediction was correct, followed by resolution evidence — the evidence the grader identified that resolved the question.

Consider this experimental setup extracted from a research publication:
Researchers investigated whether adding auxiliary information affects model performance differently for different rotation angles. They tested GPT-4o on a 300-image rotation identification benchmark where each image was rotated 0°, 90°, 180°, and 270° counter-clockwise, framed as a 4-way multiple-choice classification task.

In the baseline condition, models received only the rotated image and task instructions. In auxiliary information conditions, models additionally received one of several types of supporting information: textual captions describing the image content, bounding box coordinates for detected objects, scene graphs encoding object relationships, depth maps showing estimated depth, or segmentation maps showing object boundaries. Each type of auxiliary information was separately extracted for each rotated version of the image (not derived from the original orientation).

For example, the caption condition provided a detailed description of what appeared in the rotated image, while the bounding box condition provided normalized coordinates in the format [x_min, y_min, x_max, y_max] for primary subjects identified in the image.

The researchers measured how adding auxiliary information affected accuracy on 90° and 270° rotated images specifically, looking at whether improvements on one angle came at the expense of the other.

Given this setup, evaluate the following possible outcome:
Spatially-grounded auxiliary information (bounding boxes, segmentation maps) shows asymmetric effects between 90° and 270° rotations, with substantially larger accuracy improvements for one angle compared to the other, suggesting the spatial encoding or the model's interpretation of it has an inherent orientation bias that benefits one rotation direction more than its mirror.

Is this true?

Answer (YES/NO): NO